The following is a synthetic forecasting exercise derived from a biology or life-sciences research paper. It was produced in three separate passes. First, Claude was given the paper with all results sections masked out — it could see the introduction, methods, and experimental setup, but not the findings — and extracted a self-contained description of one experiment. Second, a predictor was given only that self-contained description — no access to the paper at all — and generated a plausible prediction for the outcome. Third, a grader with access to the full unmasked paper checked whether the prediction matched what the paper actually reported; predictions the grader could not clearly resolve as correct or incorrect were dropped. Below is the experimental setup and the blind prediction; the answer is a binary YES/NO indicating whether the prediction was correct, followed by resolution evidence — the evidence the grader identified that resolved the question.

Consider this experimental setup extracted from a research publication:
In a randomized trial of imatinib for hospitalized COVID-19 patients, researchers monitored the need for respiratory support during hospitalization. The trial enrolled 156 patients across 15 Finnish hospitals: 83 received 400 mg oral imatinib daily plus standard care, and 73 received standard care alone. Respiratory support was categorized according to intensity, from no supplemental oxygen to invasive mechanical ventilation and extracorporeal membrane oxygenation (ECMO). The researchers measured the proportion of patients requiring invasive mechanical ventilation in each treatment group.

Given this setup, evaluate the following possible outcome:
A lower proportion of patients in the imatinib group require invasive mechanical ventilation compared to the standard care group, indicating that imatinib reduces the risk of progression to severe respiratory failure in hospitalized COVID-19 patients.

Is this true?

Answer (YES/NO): NO